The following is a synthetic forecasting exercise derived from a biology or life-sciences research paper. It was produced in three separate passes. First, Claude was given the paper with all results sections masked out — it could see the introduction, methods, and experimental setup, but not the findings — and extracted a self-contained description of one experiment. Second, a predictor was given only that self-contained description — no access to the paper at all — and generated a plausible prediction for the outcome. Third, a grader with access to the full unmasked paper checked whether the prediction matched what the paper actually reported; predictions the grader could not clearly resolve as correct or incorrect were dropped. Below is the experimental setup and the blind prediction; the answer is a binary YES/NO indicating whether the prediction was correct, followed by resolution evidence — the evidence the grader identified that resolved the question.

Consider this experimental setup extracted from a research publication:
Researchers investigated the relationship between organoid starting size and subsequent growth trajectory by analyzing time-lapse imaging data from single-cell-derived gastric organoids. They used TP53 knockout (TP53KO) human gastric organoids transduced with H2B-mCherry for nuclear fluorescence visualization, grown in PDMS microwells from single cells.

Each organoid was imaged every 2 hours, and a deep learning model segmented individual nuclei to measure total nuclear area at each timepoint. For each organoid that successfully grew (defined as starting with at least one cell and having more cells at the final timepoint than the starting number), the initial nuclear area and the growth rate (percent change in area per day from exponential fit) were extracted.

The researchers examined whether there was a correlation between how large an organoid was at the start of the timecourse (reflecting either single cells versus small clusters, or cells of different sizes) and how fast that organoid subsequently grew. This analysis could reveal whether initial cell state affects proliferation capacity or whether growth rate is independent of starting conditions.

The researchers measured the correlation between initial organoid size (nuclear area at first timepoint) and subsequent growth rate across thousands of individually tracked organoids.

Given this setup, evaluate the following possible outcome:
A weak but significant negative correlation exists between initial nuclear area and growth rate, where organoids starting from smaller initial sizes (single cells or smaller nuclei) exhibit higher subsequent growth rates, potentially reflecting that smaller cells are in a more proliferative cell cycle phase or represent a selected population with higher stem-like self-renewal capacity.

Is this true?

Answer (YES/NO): NO